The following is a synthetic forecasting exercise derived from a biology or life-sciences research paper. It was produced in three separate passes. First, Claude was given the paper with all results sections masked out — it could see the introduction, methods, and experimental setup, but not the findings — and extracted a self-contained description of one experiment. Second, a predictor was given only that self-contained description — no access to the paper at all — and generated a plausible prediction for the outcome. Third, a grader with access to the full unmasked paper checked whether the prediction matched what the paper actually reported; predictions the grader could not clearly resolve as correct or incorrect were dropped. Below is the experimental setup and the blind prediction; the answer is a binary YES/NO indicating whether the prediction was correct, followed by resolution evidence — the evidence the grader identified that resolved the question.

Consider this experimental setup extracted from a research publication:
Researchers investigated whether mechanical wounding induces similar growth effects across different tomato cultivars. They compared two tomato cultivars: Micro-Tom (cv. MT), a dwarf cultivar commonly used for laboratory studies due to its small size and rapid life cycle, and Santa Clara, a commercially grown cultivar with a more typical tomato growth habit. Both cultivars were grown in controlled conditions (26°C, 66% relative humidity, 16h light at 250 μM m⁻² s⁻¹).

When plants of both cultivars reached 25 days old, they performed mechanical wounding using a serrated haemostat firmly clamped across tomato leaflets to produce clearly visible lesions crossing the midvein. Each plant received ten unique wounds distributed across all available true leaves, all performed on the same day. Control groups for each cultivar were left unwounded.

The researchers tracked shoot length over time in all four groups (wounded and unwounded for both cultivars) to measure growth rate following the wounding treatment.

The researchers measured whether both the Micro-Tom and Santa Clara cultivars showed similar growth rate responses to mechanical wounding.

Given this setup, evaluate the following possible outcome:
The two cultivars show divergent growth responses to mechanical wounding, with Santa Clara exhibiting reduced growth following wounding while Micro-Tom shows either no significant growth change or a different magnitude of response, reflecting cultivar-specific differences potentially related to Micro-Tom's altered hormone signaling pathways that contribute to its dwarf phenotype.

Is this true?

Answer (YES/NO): NO